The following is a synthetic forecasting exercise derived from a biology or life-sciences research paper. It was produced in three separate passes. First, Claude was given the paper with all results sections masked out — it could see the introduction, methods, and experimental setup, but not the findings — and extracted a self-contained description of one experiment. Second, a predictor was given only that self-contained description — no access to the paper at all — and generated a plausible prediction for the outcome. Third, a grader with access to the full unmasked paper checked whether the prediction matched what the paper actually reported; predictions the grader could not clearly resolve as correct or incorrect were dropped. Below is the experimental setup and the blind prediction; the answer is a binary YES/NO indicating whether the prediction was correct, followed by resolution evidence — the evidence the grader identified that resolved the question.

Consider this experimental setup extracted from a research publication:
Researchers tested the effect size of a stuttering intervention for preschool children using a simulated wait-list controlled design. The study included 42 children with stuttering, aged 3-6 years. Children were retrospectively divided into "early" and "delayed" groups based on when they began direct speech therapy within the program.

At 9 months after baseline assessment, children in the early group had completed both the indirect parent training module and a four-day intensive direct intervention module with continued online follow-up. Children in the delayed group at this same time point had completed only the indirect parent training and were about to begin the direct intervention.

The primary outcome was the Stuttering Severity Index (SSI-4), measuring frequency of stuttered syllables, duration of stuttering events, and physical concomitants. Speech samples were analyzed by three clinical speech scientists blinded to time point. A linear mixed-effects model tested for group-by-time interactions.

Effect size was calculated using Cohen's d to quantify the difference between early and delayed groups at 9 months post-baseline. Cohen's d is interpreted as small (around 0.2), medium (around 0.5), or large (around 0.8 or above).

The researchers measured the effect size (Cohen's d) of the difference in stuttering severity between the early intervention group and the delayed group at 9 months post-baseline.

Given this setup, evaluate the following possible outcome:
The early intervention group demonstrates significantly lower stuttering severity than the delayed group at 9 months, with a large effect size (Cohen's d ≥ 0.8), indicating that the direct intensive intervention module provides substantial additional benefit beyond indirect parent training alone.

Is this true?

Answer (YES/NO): YES